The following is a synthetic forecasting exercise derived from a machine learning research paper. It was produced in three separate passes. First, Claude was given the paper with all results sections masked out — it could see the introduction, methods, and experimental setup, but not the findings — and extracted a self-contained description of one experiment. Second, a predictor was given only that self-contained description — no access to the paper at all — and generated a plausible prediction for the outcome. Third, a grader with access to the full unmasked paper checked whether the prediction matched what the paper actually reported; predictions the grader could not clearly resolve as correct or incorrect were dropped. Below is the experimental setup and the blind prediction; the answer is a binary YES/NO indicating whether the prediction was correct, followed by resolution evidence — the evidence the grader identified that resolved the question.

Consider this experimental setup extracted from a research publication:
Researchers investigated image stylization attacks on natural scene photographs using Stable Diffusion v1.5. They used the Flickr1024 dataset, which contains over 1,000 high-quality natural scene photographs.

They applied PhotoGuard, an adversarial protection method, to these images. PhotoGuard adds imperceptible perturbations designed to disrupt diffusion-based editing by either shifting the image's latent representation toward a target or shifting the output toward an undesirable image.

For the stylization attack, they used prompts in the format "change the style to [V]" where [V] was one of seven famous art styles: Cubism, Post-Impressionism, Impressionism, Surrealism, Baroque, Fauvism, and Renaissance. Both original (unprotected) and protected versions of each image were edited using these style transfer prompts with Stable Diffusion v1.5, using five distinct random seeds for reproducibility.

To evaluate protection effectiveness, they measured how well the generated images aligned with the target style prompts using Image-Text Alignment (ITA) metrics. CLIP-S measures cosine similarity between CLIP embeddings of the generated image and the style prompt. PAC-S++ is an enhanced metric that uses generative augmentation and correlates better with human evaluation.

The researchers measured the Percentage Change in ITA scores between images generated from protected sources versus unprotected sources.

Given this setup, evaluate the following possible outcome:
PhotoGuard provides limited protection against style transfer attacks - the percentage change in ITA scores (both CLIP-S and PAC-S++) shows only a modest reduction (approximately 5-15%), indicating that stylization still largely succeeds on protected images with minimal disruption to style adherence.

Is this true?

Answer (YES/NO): NO